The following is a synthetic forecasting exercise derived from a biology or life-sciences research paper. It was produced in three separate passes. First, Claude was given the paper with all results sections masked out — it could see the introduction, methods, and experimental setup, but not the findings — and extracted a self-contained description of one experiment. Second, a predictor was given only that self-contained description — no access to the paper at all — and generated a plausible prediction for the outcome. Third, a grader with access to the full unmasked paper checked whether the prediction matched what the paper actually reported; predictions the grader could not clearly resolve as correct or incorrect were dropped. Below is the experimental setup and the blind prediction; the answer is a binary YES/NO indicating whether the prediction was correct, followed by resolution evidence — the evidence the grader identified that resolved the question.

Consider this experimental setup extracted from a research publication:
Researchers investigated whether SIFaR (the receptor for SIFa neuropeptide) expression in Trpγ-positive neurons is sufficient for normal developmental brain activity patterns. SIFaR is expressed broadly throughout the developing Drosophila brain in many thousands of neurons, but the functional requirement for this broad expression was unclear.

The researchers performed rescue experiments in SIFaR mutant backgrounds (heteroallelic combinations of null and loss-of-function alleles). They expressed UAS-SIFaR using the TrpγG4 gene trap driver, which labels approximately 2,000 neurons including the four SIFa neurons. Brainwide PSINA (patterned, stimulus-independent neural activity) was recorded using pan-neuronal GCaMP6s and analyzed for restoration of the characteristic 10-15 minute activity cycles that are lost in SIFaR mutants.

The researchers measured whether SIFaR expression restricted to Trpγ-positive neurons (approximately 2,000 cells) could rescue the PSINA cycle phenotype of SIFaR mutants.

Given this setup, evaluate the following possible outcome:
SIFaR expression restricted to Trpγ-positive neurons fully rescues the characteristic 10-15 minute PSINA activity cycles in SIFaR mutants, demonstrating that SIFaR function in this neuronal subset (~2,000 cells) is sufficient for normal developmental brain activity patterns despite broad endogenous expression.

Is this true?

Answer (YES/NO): NO